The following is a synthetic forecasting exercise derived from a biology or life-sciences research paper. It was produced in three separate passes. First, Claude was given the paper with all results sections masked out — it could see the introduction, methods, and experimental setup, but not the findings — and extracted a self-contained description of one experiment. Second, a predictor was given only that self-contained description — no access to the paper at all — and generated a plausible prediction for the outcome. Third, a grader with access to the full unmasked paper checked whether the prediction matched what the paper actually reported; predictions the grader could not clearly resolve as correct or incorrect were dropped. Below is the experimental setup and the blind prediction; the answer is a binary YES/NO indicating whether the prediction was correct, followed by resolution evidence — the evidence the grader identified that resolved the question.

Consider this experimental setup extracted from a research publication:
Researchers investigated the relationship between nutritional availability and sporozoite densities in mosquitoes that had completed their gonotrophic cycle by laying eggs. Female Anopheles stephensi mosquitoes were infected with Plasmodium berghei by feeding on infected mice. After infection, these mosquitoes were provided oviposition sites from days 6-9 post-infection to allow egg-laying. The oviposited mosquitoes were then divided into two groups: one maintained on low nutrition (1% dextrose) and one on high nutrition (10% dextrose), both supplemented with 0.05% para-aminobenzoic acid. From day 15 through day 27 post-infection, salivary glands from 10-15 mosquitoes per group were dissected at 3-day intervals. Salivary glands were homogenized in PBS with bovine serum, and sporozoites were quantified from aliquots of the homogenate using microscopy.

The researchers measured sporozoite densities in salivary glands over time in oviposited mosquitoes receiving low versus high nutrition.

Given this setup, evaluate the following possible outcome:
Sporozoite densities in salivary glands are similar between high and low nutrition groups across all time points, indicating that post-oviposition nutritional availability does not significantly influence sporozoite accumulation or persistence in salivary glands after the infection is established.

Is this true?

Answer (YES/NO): NO